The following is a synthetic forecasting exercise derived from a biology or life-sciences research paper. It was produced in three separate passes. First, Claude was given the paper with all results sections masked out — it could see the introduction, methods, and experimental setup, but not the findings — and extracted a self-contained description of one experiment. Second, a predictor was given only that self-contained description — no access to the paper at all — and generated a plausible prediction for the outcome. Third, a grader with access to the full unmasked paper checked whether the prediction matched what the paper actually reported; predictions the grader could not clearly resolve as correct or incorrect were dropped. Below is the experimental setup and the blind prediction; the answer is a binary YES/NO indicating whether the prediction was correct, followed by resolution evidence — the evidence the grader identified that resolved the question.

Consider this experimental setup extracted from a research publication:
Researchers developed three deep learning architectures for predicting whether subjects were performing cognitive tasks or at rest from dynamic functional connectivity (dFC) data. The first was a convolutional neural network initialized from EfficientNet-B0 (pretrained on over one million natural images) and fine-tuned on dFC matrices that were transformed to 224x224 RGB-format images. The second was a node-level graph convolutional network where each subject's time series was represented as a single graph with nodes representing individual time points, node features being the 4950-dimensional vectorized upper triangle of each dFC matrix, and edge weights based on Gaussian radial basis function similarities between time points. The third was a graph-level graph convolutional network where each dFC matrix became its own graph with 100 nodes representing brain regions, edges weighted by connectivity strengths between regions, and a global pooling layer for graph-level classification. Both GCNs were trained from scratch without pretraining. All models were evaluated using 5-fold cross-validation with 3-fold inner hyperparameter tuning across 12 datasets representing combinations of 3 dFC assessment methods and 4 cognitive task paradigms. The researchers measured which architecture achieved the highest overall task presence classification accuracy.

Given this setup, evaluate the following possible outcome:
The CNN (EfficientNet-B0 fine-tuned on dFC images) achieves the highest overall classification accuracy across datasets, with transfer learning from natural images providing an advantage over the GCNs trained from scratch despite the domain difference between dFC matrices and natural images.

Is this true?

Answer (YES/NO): NO